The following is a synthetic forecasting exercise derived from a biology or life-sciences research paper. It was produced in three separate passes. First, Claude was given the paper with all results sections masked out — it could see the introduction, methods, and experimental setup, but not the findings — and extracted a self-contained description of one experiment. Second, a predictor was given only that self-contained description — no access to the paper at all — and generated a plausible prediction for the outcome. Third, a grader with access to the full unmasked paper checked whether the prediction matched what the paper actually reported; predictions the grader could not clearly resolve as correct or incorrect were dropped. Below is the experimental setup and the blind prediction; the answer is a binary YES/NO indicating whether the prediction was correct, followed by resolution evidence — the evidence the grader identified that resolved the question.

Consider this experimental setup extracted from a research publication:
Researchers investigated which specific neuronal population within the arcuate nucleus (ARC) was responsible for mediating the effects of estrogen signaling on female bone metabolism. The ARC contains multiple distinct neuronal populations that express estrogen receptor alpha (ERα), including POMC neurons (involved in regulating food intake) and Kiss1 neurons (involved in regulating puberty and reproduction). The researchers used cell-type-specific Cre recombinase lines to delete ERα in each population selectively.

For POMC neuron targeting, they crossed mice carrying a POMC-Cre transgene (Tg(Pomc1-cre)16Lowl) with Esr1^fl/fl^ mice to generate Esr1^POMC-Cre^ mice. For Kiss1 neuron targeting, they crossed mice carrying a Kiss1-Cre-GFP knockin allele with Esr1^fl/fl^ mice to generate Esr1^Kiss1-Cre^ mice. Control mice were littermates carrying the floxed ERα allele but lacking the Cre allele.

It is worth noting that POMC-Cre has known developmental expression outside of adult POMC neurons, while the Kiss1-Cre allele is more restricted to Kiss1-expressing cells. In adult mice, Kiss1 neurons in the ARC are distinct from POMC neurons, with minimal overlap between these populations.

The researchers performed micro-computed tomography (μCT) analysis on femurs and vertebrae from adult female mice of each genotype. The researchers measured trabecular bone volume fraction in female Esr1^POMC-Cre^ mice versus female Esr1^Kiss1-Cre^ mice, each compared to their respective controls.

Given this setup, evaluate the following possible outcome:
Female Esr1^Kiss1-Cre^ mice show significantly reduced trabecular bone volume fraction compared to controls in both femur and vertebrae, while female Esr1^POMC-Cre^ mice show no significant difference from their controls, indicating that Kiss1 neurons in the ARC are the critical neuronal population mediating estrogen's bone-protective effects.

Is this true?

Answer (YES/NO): NO